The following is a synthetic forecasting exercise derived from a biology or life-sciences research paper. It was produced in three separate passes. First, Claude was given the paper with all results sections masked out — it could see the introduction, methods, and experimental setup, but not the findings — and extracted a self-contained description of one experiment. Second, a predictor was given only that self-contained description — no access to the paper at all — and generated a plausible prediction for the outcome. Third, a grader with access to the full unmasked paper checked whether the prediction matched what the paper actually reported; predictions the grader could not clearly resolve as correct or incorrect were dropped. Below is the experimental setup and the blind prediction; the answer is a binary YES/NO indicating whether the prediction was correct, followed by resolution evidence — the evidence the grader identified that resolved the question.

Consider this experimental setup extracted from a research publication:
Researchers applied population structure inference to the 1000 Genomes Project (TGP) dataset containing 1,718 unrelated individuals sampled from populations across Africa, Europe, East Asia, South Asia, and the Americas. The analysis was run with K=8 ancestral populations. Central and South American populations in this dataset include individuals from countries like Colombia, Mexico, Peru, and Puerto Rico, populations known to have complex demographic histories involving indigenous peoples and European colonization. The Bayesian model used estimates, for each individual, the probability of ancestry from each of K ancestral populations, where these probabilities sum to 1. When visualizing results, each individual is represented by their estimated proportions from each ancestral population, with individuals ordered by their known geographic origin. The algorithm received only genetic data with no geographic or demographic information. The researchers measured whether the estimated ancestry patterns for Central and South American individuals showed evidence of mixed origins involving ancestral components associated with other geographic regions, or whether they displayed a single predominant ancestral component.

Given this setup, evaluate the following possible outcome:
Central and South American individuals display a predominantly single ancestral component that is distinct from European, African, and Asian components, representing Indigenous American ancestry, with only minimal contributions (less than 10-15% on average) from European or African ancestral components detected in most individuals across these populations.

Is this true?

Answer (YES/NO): NO